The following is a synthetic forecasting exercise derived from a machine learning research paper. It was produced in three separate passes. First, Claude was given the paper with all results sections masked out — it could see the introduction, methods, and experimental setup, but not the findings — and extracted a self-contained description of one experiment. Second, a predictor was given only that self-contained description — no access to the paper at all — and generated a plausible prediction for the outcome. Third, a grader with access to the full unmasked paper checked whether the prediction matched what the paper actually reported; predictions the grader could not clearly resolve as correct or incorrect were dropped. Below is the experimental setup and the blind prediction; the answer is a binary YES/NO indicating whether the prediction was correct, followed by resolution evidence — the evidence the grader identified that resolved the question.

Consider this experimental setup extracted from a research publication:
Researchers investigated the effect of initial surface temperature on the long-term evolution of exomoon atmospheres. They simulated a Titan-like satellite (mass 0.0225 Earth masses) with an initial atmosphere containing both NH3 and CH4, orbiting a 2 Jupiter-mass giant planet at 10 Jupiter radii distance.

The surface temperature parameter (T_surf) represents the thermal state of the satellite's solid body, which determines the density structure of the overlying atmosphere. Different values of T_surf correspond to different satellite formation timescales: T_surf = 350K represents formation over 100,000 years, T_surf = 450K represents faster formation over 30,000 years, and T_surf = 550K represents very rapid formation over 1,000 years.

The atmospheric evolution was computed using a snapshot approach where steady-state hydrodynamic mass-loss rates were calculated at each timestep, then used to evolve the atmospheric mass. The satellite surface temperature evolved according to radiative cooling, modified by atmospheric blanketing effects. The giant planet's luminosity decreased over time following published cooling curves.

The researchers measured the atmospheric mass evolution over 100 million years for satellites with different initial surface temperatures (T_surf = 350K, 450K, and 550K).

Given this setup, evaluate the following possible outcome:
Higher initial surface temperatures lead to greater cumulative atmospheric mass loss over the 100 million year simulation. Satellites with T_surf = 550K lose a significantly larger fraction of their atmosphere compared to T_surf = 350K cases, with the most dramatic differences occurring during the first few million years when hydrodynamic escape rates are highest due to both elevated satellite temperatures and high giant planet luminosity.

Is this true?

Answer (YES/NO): YES